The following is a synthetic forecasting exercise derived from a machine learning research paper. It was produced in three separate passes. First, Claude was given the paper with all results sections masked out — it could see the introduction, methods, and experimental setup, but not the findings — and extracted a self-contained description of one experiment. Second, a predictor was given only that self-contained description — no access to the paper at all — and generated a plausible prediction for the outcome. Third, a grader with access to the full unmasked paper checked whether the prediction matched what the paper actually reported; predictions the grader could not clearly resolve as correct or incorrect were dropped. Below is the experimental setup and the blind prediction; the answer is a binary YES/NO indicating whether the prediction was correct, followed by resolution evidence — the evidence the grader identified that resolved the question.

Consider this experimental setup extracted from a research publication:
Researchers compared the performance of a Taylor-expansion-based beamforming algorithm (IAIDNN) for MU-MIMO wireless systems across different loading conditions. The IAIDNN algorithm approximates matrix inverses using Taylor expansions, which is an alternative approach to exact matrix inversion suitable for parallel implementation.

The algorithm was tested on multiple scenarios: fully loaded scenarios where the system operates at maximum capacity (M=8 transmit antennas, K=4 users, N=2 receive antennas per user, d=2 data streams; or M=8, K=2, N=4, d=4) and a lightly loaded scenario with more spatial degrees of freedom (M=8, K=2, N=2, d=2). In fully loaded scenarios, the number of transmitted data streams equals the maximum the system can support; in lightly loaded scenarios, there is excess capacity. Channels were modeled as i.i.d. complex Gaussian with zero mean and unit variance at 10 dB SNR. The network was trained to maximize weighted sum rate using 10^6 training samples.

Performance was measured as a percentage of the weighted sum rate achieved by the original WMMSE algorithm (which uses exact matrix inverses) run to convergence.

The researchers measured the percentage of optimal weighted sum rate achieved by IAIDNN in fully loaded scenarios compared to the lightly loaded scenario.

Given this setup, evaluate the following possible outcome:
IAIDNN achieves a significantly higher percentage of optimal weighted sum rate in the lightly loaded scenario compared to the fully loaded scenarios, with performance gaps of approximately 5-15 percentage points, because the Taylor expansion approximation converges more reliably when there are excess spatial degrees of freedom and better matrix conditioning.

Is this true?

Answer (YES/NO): YES